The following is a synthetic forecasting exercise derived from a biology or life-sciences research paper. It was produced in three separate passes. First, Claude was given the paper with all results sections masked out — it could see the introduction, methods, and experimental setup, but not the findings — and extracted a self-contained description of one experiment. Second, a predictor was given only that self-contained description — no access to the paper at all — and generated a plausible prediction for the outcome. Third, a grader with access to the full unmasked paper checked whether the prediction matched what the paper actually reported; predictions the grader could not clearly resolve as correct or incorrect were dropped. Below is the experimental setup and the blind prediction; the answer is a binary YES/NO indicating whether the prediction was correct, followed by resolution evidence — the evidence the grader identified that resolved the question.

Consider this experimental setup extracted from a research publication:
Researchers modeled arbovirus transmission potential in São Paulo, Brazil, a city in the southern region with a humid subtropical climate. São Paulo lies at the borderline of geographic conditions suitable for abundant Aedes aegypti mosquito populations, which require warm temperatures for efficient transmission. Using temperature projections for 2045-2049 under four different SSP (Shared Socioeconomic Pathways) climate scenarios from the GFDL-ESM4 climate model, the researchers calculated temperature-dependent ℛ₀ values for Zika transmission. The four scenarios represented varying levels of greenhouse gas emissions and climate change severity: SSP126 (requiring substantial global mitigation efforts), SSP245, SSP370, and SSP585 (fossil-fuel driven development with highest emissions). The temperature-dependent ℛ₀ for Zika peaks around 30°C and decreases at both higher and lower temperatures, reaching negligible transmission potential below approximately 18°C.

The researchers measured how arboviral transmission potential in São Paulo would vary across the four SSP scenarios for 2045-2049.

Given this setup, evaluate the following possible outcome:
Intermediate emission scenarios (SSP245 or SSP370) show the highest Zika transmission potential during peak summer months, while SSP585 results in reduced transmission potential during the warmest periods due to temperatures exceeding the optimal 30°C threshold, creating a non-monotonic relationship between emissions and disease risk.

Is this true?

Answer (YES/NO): NO